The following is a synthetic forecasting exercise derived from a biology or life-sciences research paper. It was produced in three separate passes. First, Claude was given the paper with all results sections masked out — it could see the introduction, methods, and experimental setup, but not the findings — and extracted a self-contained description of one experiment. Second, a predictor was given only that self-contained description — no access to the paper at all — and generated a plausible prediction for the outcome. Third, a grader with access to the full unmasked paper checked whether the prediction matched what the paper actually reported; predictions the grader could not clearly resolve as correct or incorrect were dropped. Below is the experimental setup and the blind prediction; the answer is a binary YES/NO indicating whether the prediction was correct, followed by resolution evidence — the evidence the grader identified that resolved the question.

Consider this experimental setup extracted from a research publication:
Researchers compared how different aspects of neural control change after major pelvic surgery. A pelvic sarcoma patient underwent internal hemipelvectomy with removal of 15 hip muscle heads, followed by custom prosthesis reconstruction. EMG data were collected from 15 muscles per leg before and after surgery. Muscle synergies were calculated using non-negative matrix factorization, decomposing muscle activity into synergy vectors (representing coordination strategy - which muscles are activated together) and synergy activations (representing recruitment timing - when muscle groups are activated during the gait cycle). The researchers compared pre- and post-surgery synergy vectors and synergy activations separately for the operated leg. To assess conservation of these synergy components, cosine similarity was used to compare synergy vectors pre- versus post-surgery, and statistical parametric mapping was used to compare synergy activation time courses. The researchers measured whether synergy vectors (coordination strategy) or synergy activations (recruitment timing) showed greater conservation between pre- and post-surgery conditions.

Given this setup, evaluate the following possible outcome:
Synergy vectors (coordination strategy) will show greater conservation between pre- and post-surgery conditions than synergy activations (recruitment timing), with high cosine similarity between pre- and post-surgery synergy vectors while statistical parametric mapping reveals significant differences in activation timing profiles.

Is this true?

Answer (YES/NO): NO